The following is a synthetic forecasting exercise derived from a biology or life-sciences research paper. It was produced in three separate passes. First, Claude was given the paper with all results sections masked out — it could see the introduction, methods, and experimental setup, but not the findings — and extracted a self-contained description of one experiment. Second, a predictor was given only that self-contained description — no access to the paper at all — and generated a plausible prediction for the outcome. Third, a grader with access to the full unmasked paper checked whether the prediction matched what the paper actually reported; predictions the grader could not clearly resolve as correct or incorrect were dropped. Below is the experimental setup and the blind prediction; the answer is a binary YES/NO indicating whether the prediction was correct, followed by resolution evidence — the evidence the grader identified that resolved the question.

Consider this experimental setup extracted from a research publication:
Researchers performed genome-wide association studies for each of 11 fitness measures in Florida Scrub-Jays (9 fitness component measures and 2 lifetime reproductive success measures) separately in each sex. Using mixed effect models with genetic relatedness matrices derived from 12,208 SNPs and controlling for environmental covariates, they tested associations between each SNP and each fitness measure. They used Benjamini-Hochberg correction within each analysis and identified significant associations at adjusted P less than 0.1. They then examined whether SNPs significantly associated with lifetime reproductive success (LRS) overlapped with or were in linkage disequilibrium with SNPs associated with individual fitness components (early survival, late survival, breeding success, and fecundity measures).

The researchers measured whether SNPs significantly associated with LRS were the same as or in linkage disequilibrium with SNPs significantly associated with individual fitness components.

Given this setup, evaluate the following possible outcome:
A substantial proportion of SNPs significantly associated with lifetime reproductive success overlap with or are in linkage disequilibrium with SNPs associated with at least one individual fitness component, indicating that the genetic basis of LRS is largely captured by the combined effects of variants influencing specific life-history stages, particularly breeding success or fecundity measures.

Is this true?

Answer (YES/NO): NO